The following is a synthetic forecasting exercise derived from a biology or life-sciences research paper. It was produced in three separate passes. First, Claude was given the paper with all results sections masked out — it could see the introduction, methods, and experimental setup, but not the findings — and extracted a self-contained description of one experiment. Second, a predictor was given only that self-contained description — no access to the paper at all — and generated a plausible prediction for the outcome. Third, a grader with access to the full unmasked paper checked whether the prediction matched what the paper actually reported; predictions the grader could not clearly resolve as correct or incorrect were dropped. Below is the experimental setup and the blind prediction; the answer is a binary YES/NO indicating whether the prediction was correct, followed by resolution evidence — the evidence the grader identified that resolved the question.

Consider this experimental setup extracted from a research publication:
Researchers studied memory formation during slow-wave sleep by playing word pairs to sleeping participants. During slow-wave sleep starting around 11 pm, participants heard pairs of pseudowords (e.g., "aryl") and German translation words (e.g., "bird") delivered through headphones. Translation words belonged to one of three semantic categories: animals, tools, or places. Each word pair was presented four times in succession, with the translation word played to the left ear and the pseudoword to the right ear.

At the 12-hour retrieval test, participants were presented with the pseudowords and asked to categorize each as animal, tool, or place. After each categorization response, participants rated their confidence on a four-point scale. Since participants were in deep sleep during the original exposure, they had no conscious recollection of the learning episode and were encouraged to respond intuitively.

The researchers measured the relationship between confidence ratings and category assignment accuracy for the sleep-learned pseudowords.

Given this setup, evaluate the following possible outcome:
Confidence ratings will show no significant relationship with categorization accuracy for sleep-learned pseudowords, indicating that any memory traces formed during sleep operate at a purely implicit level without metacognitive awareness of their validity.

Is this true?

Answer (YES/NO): YES